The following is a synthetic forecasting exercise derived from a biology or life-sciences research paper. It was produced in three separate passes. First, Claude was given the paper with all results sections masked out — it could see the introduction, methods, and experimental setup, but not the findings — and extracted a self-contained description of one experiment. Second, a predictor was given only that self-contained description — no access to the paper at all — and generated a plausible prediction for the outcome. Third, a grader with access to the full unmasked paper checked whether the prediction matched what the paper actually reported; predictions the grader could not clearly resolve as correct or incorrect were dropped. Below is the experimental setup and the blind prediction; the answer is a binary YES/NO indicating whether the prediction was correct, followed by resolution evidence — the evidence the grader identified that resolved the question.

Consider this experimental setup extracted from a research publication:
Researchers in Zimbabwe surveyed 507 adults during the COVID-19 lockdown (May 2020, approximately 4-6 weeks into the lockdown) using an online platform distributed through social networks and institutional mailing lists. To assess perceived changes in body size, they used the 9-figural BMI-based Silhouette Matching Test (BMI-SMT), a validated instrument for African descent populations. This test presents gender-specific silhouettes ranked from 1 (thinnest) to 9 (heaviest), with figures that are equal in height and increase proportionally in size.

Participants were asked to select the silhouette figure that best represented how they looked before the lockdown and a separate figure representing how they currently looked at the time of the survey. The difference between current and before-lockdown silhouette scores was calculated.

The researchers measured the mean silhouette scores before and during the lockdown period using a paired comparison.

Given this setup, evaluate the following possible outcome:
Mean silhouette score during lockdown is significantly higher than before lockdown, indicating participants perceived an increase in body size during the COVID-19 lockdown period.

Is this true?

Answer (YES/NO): YES